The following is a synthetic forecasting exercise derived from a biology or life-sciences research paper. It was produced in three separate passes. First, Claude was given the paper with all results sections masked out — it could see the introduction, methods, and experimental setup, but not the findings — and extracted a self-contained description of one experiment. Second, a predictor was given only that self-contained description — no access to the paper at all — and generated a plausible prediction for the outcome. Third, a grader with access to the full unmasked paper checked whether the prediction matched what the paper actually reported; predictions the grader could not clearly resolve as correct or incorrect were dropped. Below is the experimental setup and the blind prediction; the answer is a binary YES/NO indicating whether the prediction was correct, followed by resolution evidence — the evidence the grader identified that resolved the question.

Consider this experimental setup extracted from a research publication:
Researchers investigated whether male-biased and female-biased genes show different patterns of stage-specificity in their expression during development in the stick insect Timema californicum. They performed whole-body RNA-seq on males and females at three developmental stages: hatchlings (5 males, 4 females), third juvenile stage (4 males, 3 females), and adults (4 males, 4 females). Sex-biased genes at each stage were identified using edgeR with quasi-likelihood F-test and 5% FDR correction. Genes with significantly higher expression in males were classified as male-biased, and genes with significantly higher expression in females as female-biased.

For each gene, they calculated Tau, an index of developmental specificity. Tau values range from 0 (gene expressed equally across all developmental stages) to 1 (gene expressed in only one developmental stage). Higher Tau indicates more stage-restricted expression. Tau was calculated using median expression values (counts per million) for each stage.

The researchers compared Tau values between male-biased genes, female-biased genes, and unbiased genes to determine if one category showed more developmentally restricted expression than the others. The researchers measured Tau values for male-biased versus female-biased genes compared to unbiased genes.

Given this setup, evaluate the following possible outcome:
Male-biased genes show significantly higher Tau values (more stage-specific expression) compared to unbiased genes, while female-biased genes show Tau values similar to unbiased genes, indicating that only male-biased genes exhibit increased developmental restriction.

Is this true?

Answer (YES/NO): NO